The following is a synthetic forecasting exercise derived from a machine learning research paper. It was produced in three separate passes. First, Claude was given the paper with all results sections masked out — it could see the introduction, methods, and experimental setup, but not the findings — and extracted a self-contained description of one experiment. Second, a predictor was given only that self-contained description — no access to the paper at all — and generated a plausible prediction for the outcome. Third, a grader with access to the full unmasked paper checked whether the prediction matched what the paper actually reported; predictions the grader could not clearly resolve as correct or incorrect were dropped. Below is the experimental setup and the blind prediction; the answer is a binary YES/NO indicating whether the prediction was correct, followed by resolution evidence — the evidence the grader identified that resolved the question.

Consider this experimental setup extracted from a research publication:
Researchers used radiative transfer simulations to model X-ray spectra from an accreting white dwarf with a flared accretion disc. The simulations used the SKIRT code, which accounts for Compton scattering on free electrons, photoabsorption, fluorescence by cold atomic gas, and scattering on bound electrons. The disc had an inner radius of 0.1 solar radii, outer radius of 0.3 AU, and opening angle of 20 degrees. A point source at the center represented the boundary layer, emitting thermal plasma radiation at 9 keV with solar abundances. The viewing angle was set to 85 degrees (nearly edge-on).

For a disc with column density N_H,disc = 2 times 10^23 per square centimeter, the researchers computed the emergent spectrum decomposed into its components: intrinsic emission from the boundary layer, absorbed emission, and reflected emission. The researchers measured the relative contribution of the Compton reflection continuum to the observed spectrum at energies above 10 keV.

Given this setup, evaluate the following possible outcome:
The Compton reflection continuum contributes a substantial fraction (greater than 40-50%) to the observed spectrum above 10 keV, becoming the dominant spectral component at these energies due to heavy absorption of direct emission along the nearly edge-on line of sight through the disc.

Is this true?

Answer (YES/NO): NO